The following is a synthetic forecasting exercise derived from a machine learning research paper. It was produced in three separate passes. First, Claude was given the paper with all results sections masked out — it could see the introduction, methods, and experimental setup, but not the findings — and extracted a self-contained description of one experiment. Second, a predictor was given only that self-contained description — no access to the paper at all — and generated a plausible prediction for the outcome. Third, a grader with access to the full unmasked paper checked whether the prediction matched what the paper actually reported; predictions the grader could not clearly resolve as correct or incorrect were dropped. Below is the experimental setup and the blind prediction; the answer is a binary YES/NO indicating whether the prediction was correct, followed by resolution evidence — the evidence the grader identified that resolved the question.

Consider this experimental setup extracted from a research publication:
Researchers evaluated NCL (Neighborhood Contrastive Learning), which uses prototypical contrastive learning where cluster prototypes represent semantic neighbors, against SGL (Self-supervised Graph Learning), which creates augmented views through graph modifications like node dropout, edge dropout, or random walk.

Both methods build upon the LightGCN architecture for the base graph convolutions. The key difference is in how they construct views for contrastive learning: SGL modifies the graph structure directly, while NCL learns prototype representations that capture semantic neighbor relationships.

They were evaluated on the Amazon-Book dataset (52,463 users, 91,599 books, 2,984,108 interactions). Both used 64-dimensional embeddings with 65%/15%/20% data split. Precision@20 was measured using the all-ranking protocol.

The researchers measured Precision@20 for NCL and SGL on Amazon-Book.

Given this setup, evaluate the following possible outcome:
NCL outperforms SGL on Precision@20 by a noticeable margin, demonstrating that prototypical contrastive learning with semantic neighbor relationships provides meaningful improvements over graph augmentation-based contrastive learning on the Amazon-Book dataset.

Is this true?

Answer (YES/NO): NO